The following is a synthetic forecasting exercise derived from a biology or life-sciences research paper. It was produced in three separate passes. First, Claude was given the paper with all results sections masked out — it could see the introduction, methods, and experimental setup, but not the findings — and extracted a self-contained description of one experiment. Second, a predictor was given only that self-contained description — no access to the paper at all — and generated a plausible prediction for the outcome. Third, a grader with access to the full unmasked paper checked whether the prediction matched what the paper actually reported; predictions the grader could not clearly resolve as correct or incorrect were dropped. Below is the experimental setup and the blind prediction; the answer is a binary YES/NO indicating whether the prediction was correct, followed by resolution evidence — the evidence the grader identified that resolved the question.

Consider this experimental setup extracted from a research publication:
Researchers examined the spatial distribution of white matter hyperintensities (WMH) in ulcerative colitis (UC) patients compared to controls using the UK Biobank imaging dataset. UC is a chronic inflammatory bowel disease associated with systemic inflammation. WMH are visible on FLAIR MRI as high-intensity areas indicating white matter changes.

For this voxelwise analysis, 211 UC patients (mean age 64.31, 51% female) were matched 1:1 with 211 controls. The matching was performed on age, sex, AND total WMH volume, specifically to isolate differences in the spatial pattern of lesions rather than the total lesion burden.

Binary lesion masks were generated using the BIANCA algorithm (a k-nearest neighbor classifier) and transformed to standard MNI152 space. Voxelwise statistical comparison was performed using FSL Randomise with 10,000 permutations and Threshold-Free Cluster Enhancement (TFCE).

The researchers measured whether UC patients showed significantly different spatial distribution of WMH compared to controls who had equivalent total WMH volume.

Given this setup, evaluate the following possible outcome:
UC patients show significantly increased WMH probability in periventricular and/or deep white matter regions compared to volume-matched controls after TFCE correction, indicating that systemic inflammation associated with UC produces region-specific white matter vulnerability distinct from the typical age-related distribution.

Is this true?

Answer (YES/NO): NO